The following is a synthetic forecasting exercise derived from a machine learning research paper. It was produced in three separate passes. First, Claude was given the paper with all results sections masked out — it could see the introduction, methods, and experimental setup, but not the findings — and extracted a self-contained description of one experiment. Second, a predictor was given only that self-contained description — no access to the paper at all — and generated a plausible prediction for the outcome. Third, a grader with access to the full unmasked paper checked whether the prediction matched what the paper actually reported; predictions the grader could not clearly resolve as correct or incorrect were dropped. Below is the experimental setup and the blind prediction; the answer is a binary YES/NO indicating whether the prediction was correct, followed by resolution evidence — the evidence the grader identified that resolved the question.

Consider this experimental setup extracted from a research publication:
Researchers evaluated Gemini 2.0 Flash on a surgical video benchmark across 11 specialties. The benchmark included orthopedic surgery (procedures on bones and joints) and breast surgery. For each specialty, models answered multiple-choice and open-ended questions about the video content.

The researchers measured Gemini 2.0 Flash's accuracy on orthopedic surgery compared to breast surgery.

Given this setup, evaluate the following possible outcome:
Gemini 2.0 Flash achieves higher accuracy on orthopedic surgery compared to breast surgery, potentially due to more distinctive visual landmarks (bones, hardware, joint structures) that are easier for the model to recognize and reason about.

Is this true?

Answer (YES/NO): YES